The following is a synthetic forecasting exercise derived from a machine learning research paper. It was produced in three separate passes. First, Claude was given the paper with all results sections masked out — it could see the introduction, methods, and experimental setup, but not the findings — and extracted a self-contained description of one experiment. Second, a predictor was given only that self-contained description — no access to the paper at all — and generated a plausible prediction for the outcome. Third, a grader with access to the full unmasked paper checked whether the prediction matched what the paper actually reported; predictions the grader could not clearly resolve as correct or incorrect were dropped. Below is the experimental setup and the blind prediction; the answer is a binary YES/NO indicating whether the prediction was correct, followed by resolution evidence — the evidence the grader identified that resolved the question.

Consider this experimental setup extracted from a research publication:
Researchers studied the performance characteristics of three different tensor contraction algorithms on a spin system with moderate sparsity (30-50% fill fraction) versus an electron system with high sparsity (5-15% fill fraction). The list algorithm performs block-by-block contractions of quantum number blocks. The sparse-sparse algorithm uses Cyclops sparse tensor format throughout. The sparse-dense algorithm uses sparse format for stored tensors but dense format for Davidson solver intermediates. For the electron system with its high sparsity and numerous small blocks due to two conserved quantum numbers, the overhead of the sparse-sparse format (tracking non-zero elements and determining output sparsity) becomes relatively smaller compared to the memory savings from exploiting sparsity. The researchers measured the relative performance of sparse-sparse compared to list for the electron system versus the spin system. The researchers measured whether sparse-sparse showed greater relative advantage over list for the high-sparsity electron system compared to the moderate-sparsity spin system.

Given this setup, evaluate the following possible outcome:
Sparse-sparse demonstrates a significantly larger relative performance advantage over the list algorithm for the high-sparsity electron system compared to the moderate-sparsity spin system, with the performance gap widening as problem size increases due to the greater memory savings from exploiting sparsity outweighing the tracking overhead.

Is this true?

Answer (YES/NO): NO